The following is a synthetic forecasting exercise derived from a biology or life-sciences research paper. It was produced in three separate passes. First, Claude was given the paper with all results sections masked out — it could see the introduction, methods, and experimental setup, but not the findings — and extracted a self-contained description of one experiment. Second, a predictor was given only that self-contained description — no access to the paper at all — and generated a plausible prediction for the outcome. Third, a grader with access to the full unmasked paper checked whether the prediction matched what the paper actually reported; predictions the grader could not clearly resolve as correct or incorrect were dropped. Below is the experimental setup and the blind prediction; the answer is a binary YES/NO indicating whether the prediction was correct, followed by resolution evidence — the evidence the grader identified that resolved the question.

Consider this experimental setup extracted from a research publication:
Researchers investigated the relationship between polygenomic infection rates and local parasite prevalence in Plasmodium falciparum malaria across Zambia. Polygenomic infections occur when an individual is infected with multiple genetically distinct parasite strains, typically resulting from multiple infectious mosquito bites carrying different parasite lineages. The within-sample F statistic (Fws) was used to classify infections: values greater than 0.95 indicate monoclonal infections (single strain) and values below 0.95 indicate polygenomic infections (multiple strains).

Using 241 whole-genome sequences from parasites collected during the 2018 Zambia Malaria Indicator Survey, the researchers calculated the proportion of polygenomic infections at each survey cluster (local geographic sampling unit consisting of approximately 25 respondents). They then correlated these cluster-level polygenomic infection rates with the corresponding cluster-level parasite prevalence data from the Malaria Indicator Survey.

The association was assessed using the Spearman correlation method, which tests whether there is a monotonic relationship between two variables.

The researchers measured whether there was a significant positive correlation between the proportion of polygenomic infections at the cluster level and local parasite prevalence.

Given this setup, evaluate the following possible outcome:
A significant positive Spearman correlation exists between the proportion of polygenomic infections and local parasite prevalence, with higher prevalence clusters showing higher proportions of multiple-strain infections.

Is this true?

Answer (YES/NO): YES